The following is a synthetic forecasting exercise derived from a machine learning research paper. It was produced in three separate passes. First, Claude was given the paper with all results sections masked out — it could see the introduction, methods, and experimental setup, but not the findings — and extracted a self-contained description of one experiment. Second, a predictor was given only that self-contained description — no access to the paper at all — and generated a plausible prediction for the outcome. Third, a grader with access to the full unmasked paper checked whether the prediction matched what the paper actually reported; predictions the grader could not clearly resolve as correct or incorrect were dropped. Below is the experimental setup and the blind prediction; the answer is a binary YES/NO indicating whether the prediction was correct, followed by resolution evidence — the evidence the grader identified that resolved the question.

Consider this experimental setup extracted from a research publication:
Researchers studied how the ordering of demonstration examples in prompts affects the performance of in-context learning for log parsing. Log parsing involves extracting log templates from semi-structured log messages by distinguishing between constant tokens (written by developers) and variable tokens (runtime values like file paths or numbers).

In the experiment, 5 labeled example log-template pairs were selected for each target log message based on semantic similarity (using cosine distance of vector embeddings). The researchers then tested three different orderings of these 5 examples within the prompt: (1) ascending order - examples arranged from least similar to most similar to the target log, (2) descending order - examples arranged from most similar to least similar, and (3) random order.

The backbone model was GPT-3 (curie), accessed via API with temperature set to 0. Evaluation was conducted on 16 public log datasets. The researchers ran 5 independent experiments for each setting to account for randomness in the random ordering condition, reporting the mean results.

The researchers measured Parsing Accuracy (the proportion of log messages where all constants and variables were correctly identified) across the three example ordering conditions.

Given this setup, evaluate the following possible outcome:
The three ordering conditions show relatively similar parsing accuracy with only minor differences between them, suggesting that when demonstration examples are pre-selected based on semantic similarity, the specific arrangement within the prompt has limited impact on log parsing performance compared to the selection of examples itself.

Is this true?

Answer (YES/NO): NO